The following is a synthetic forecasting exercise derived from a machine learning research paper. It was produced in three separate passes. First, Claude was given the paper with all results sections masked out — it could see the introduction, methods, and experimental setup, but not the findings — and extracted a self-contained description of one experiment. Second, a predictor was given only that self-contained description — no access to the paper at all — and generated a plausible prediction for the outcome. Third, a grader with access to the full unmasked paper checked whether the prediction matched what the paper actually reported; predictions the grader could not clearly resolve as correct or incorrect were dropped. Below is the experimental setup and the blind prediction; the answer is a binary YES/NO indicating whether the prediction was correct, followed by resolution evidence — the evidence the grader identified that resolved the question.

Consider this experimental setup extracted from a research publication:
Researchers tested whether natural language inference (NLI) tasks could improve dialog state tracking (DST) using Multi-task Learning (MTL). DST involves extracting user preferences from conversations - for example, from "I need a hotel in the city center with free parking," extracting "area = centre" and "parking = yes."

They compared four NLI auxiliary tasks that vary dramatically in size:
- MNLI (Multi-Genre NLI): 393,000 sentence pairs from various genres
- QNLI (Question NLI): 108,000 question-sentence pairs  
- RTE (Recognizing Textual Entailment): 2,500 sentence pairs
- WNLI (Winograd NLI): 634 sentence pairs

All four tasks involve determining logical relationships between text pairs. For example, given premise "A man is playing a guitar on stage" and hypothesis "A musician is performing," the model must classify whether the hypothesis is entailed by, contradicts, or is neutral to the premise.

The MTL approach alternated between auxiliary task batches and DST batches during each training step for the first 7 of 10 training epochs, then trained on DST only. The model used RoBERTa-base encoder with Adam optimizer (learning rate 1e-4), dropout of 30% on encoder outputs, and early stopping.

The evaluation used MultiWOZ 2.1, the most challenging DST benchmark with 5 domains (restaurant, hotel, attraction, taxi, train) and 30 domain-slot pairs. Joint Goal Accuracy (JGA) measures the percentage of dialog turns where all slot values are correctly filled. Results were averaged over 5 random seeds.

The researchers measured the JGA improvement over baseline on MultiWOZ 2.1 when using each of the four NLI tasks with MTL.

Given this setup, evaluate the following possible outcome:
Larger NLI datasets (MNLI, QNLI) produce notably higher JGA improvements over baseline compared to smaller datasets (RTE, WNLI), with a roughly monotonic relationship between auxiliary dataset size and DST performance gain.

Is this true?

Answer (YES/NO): NO